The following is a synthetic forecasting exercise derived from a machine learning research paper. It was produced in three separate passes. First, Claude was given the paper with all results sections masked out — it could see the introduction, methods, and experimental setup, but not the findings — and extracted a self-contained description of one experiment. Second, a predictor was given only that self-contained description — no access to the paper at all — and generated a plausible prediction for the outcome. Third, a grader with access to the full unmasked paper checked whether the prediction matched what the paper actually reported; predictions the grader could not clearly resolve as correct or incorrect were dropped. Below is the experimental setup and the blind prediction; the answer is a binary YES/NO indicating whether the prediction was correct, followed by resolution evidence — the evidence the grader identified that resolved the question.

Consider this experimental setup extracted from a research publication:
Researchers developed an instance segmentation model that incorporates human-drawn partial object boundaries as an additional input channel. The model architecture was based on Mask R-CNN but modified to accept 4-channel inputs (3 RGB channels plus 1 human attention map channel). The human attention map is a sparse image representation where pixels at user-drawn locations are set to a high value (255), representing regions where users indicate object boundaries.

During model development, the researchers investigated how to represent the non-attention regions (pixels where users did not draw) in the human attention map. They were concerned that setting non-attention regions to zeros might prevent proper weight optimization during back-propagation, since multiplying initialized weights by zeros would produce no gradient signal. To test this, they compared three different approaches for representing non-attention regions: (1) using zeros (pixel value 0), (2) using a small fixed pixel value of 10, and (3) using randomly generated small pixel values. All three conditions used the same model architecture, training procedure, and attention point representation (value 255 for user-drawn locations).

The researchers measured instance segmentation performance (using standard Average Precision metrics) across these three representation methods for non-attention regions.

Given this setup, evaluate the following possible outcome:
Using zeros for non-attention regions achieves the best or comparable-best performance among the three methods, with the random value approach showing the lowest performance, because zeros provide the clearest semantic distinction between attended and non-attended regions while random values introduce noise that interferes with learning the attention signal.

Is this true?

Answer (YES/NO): NO